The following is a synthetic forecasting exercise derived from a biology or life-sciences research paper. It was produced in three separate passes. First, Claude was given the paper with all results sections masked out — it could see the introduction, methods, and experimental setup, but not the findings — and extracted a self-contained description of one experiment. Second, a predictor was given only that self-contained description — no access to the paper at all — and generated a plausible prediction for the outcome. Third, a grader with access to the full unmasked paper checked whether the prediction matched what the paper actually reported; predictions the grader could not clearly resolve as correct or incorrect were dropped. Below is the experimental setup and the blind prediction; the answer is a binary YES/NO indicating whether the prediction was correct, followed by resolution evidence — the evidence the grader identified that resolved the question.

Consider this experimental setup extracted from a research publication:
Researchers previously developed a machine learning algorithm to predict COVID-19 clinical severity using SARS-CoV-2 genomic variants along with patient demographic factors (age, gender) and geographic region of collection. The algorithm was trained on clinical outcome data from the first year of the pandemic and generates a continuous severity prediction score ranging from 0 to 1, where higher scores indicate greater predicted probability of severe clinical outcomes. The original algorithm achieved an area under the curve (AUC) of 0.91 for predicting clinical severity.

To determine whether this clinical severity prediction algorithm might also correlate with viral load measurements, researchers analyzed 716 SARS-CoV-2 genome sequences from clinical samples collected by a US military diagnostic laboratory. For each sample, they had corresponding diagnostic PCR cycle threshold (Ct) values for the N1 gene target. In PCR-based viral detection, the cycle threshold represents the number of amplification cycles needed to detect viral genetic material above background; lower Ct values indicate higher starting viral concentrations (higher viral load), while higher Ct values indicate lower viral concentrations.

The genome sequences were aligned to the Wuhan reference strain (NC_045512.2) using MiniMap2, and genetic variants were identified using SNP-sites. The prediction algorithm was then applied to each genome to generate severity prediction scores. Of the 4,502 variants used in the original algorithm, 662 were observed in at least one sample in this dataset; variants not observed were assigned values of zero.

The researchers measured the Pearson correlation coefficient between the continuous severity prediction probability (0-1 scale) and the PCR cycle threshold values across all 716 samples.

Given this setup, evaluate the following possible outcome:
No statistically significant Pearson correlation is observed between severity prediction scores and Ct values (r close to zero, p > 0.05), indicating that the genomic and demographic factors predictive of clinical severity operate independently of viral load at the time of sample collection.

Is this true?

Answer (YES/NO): NO